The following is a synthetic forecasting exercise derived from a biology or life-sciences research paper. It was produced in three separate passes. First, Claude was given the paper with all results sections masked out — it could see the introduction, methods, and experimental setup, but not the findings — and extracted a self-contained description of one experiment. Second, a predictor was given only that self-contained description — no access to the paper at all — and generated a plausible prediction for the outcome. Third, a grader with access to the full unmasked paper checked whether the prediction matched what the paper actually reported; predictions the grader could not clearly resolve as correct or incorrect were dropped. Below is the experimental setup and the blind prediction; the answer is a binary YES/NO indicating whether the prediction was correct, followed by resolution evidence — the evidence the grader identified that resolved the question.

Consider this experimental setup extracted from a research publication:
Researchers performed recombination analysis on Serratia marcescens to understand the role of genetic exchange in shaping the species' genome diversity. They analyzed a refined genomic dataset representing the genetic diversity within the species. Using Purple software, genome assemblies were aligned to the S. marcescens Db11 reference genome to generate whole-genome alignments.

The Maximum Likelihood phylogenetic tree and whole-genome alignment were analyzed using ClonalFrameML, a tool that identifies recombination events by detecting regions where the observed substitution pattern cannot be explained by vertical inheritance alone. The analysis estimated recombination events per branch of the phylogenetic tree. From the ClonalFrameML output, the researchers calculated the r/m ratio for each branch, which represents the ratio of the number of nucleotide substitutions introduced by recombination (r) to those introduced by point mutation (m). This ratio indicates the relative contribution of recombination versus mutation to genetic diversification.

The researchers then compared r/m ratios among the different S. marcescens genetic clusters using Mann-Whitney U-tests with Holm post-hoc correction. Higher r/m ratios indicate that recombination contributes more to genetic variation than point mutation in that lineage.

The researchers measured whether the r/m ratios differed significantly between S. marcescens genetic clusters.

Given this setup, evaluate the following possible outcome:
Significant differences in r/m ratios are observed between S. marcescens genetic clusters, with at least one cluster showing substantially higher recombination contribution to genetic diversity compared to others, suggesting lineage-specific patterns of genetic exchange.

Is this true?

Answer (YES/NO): YES